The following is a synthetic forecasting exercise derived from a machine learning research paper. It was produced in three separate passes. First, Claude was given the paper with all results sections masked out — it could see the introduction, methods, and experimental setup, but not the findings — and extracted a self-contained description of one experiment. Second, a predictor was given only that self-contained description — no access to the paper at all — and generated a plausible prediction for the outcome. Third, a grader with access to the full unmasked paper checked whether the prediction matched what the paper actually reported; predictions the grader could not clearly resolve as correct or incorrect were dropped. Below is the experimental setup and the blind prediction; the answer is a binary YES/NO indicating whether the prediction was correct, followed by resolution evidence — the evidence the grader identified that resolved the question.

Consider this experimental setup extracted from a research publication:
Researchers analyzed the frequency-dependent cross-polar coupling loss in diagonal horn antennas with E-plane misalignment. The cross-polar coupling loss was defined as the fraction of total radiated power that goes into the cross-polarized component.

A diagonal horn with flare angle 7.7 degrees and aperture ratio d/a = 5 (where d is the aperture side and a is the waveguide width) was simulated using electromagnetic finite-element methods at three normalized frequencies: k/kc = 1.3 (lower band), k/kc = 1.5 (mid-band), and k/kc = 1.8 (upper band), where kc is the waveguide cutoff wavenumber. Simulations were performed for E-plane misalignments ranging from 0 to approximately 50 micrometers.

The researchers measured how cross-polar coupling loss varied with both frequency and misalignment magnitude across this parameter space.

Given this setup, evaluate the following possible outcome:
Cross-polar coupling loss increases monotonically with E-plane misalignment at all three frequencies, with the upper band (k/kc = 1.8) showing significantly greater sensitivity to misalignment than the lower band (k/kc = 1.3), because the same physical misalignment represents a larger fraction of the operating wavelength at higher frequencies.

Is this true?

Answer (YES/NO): NO